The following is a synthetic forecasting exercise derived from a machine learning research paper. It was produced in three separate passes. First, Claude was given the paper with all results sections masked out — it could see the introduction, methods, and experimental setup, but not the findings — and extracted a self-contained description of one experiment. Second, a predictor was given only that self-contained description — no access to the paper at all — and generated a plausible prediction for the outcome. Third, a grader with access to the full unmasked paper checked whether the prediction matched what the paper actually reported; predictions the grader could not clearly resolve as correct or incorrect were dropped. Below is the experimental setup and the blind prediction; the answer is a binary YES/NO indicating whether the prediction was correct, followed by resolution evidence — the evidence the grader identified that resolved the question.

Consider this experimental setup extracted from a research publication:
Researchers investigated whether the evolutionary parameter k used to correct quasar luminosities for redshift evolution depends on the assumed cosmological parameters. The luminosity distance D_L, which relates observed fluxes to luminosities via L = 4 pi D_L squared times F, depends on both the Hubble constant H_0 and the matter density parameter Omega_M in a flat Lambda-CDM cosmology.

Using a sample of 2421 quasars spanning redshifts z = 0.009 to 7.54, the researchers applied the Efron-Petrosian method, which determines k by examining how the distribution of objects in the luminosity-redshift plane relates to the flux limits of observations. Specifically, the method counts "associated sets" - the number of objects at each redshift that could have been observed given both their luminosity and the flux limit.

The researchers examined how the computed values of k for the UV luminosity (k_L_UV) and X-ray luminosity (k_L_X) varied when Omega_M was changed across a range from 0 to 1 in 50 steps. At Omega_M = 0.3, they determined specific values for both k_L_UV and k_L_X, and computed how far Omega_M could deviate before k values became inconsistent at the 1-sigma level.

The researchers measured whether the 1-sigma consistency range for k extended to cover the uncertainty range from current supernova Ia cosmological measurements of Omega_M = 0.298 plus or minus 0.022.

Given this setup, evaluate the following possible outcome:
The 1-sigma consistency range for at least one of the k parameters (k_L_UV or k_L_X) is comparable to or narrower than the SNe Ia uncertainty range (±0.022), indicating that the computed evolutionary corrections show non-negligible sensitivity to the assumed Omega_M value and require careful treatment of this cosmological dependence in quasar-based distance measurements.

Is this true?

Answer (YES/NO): NO